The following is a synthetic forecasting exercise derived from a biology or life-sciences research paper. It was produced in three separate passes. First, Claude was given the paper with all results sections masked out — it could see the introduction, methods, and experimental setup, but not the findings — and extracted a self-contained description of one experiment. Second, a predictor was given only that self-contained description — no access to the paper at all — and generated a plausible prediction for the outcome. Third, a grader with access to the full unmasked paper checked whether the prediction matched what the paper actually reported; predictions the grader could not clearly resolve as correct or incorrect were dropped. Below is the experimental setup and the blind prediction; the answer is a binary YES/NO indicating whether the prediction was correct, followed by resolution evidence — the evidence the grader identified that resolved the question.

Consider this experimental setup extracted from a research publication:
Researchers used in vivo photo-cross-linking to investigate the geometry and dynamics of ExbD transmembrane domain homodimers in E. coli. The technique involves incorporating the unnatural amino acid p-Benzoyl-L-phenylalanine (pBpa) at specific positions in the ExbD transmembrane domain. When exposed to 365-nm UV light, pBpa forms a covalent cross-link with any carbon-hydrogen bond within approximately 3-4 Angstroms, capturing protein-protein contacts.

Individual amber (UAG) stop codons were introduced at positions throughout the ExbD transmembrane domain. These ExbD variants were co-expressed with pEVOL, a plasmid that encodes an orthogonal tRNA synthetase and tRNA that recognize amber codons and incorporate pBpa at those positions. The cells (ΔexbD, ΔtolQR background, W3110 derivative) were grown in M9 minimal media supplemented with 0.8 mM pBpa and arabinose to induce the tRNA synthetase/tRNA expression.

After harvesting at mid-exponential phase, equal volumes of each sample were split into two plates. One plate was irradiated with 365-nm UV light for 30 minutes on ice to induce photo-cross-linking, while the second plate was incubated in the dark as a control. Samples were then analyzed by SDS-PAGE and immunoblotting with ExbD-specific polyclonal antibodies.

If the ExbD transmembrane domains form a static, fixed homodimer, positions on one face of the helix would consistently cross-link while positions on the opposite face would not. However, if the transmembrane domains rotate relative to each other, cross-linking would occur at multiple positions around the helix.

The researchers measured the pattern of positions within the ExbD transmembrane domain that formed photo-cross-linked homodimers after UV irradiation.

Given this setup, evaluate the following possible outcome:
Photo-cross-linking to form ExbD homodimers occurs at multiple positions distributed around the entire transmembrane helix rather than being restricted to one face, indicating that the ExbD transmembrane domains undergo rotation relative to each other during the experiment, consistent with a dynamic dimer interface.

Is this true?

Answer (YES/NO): YES